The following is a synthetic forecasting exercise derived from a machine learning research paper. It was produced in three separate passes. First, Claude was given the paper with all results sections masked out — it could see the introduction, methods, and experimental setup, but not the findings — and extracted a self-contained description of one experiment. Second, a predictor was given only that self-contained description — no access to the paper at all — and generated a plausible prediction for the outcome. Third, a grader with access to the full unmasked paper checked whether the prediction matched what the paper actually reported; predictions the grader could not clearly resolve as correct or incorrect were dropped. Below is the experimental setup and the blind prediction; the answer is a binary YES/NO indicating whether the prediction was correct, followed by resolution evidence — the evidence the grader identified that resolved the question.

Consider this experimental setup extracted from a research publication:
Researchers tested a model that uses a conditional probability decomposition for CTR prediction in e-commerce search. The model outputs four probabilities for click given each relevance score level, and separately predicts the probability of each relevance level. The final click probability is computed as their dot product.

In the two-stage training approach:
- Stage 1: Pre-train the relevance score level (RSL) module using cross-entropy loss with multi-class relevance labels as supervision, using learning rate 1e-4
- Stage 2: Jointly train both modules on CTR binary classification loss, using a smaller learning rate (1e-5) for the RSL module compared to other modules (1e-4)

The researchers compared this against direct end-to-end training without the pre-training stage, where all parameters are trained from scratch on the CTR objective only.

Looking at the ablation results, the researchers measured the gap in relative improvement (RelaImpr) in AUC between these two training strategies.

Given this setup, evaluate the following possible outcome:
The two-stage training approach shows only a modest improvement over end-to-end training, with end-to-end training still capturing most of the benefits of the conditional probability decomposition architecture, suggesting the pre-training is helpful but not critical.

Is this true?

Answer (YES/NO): YES